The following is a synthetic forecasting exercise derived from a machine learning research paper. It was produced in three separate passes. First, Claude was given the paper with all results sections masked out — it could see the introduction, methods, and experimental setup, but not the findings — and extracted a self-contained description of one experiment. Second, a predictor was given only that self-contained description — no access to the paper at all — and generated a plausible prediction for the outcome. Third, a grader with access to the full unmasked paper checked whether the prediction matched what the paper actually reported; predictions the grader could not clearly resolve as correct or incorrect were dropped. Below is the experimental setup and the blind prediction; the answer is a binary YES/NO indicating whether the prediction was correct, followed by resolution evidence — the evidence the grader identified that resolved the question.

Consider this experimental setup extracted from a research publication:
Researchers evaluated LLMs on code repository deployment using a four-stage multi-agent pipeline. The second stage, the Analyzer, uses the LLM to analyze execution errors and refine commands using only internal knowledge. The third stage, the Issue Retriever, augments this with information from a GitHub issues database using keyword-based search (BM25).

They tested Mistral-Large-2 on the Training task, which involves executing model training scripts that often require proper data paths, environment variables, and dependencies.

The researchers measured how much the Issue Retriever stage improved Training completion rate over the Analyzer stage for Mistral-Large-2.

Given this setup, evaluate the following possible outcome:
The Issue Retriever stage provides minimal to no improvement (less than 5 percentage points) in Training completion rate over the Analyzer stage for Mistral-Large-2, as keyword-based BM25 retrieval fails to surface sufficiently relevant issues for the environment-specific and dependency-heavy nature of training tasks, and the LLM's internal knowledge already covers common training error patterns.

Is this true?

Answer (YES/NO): YES